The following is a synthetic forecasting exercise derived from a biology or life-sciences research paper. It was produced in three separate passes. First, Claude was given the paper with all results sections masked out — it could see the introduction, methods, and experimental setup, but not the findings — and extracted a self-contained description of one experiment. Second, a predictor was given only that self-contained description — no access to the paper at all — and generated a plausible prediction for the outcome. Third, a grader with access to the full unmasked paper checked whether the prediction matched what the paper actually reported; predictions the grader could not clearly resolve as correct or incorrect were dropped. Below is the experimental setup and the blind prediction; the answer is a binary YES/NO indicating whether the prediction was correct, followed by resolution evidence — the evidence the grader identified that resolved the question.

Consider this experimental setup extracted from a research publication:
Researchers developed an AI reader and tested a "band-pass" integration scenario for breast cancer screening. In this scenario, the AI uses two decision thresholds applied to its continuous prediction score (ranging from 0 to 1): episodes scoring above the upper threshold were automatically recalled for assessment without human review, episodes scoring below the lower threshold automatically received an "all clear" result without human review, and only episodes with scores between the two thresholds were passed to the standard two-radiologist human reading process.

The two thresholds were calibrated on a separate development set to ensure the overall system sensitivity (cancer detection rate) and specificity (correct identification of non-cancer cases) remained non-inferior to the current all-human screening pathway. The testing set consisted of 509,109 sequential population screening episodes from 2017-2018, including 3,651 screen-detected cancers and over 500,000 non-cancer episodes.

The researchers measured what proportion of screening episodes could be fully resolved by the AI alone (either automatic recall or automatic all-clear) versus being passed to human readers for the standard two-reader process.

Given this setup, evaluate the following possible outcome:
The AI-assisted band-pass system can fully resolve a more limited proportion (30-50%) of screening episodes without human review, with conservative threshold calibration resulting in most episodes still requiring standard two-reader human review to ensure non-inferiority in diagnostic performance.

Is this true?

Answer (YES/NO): NO